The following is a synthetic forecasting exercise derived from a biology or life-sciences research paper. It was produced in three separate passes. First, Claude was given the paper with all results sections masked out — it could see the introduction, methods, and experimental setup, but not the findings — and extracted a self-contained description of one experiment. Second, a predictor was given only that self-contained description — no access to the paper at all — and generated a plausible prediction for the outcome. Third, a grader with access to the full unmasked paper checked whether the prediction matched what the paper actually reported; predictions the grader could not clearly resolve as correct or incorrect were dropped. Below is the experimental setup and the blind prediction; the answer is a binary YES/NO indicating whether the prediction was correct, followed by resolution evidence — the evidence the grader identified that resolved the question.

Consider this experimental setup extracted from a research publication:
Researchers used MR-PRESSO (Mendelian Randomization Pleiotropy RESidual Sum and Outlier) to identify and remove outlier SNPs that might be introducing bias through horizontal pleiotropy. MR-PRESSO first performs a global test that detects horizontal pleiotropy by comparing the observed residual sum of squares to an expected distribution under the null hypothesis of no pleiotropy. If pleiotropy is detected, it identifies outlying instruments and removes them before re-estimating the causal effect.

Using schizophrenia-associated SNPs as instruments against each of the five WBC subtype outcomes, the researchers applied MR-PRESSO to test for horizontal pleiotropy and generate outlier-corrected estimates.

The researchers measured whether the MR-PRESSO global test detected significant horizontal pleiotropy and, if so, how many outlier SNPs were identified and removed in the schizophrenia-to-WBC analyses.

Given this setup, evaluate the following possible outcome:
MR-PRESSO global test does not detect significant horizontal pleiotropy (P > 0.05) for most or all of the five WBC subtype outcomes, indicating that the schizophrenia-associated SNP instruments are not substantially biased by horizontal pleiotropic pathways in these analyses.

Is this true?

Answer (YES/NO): NO